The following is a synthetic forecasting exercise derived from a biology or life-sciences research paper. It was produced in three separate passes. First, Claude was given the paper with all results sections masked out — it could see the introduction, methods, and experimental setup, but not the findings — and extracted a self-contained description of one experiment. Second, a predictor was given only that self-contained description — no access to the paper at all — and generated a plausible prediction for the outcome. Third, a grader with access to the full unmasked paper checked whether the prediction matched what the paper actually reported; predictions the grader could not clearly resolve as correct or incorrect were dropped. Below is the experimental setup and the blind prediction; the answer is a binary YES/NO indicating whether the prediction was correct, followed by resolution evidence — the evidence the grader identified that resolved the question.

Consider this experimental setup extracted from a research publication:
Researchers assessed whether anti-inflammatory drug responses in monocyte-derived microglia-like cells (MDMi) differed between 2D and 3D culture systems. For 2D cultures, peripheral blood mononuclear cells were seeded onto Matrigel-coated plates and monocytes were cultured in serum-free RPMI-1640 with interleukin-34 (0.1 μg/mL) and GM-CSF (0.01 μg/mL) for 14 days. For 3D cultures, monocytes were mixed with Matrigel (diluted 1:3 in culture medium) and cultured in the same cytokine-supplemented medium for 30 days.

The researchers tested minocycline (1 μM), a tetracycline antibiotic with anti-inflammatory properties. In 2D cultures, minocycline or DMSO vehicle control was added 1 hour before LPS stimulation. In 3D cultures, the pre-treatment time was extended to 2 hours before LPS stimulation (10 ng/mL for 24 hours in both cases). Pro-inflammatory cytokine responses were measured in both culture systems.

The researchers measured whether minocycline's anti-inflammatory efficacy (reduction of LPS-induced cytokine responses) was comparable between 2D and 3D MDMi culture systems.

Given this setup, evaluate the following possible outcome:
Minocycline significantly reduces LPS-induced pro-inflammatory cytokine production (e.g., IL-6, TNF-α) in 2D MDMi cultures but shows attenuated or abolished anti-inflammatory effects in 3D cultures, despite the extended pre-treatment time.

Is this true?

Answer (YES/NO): NO